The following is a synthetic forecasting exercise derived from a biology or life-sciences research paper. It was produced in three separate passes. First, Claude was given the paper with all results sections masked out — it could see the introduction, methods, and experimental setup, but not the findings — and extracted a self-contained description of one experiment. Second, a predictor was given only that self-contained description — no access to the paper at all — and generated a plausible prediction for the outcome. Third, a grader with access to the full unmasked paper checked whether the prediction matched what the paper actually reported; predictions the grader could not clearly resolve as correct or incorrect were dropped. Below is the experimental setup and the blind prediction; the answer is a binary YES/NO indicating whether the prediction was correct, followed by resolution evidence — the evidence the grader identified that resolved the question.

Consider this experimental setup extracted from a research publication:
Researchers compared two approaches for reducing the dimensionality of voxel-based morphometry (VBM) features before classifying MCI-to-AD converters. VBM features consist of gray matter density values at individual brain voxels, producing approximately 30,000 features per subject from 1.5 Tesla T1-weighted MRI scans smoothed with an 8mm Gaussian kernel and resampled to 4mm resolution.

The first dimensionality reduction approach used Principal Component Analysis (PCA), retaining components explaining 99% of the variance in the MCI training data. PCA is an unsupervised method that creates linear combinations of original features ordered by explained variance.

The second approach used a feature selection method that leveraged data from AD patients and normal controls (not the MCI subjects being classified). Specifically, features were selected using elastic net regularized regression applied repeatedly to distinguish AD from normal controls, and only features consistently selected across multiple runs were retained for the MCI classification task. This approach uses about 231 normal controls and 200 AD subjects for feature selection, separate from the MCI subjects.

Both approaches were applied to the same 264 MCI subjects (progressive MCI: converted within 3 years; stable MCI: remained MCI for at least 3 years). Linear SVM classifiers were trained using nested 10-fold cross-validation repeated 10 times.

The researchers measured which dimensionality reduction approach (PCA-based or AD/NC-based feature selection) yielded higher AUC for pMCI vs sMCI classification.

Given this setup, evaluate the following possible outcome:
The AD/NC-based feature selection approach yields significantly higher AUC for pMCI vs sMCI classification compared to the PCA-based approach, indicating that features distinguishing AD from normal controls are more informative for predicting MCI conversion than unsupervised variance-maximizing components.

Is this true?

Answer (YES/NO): NO